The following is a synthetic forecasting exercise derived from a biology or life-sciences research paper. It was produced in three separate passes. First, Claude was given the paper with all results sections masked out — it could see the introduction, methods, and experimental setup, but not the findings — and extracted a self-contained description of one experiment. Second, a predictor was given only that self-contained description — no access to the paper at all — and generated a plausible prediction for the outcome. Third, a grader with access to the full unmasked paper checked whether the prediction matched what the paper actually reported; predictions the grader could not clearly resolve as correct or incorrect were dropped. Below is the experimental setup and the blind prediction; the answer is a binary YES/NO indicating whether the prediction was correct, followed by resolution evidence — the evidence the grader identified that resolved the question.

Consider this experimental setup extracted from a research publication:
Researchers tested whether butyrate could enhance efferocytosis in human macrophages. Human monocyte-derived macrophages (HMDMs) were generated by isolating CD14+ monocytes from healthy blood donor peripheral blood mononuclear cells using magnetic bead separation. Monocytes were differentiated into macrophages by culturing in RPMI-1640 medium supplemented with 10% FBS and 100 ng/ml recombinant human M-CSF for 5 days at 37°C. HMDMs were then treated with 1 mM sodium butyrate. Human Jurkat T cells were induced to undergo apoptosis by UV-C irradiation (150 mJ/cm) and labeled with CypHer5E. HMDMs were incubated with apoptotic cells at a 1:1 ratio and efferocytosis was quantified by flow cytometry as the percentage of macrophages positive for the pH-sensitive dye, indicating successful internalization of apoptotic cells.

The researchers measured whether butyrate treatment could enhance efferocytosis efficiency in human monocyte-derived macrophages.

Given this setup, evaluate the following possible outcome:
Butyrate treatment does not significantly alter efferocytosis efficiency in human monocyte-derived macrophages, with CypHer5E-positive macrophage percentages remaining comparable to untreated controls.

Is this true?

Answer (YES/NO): NO